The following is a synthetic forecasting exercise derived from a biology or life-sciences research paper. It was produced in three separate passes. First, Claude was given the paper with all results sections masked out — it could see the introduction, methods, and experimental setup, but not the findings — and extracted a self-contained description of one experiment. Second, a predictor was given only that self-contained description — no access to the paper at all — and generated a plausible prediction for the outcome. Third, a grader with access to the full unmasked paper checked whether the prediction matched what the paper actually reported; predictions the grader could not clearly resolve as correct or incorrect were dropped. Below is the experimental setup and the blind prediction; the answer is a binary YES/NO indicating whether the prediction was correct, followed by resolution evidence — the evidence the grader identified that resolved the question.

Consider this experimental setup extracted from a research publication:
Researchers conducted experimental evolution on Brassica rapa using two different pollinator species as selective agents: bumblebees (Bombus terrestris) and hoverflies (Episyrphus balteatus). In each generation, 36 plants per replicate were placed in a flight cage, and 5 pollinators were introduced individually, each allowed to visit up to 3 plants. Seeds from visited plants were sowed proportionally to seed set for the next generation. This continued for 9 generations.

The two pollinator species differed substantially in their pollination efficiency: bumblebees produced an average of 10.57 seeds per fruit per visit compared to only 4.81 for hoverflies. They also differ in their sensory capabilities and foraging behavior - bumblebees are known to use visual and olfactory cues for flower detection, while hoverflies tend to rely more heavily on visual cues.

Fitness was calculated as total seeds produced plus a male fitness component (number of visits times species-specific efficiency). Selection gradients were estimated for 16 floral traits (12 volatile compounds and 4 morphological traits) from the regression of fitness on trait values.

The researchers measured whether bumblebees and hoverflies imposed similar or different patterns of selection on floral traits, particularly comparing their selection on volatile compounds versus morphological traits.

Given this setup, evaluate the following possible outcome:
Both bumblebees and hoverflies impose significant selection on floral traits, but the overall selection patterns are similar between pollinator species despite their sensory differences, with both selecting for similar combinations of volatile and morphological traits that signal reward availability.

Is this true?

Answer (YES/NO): NO